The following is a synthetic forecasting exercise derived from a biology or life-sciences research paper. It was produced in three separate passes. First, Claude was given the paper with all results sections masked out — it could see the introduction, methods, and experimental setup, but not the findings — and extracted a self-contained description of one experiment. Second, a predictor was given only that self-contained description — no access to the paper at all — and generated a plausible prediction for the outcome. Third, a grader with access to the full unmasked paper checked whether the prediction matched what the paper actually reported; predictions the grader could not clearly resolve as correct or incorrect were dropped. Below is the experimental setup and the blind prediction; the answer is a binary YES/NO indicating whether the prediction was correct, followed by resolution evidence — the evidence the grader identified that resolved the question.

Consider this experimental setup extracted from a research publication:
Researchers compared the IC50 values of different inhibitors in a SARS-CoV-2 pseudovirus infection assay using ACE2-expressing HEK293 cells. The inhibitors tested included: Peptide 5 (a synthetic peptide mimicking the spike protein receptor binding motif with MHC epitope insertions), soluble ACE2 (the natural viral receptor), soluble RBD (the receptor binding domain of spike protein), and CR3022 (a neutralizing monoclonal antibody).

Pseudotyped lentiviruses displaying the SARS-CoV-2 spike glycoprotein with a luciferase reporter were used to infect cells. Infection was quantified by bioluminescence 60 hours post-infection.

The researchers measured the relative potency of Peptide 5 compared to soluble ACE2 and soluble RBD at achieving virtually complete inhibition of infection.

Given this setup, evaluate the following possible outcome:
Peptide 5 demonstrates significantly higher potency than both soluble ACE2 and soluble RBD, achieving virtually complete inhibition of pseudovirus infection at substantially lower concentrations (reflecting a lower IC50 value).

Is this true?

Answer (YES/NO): NO